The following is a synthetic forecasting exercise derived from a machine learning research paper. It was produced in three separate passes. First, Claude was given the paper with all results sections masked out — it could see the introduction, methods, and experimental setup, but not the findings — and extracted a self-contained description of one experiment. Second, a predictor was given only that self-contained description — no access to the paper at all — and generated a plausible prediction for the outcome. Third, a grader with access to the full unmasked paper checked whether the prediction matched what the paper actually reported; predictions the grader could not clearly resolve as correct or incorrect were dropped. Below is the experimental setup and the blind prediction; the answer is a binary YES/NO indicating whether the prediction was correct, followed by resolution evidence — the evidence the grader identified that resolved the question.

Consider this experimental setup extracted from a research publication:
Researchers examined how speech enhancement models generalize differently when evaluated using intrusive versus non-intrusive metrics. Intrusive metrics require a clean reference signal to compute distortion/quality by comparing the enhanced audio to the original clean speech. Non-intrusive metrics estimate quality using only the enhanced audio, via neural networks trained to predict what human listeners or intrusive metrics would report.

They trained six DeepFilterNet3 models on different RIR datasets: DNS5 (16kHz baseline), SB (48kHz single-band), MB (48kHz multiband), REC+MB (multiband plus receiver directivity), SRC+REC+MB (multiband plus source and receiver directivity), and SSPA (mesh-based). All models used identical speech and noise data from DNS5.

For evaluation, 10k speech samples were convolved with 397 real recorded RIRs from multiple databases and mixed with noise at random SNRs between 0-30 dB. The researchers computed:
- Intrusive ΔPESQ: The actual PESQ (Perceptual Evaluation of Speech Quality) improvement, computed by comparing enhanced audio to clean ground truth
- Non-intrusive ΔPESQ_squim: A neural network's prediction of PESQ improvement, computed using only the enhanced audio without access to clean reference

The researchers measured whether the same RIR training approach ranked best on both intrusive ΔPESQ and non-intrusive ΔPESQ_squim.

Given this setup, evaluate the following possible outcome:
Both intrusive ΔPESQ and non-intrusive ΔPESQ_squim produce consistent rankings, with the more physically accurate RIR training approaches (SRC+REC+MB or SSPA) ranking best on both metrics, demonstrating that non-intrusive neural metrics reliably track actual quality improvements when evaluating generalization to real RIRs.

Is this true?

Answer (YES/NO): NO